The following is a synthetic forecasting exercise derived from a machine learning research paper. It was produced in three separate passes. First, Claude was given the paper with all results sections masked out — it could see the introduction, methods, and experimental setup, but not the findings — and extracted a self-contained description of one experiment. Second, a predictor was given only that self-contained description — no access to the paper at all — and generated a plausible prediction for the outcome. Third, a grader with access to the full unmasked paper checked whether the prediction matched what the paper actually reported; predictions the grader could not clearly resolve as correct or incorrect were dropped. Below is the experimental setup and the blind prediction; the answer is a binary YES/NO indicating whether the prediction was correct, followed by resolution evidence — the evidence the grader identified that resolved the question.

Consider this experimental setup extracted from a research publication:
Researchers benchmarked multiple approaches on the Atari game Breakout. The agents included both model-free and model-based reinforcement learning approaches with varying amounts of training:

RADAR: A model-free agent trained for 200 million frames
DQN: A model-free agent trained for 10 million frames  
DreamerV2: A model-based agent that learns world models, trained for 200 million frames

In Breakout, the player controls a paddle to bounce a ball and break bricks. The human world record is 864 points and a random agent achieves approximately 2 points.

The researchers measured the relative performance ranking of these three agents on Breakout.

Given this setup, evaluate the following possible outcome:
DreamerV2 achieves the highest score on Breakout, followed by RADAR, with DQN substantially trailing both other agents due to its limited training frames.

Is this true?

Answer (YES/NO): NO